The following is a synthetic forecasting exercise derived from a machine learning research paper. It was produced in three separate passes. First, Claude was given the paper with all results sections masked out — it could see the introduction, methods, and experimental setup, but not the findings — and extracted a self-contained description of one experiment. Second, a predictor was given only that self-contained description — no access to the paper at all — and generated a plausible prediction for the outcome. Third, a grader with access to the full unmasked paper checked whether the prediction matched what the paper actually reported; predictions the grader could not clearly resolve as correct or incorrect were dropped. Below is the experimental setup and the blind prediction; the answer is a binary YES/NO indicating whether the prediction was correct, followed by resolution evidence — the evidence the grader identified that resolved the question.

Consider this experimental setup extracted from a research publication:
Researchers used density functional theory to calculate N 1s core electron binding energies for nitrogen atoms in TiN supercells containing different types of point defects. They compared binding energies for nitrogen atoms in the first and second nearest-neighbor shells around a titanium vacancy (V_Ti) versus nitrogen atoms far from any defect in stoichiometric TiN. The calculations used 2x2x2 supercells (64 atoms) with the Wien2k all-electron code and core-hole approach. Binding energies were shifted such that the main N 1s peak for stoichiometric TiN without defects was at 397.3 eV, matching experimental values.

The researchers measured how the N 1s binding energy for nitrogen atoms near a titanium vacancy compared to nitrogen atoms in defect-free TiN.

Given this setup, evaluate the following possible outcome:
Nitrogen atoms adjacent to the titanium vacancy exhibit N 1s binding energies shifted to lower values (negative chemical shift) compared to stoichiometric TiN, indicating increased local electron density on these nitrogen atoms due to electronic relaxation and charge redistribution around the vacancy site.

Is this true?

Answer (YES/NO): YES